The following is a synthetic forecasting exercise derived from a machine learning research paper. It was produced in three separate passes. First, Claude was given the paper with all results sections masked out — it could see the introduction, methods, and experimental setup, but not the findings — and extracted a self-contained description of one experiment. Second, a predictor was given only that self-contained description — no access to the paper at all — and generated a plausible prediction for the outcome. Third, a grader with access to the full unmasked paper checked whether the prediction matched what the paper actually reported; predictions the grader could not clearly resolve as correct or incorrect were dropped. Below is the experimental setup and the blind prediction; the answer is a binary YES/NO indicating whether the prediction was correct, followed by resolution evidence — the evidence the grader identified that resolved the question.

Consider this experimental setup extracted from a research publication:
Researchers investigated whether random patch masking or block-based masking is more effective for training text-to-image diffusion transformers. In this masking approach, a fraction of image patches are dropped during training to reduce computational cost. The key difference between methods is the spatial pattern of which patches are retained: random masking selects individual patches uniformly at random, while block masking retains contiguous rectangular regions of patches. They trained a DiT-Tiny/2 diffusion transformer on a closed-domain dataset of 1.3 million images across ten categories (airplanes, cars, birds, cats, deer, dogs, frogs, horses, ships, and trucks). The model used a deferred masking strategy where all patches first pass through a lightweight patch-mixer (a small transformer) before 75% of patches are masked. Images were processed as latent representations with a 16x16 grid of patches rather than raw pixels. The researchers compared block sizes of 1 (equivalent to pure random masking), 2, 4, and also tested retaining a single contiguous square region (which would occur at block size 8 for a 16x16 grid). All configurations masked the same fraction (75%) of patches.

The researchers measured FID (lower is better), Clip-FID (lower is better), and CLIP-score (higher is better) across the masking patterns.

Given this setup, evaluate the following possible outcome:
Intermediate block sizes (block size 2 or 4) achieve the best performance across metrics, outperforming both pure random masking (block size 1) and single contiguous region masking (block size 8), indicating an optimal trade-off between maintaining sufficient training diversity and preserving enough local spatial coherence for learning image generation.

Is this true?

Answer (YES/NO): NO